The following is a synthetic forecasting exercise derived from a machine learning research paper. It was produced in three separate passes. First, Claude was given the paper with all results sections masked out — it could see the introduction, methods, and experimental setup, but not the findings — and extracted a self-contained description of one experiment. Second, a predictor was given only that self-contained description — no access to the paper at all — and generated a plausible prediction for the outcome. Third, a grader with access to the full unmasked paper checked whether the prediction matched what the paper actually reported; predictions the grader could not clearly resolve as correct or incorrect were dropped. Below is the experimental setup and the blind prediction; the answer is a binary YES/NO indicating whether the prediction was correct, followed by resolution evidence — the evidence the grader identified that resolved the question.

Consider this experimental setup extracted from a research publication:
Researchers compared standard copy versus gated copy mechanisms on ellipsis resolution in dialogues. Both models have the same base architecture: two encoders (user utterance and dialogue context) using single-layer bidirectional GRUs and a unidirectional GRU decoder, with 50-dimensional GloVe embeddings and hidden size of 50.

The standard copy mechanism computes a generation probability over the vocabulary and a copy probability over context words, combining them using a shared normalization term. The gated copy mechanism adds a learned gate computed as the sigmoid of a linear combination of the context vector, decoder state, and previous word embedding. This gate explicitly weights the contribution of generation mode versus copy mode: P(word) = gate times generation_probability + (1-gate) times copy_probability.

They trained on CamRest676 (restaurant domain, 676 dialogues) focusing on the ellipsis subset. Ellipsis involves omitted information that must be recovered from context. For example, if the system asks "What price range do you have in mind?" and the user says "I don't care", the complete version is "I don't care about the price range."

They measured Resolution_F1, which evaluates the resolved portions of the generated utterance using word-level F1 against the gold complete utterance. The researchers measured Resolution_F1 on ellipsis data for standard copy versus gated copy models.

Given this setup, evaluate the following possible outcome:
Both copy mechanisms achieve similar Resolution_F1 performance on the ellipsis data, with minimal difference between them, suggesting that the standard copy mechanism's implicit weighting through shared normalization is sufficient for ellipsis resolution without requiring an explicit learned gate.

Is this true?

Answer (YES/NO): YES